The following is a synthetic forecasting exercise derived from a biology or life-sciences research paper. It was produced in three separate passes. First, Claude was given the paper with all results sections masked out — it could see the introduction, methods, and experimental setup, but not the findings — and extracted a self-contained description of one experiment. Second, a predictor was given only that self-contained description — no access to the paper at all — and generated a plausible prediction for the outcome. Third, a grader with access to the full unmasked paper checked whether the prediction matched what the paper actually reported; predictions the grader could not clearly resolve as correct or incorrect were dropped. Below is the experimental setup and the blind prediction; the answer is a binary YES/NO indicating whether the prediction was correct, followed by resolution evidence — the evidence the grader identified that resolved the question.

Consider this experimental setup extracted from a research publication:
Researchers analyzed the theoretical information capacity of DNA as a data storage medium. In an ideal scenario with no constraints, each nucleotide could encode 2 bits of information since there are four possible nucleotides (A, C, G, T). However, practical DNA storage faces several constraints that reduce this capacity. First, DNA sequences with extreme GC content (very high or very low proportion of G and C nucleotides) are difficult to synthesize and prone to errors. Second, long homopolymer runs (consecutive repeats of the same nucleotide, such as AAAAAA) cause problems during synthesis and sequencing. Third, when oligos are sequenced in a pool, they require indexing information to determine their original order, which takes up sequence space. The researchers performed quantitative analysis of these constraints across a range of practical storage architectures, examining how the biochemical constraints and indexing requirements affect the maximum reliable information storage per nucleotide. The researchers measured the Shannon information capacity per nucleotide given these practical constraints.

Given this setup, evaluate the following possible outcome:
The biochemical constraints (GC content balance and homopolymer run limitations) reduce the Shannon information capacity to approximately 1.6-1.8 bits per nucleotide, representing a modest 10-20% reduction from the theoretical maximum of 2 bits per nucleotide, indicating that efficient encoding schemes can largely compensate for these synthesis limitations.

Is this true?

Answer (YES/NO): NO